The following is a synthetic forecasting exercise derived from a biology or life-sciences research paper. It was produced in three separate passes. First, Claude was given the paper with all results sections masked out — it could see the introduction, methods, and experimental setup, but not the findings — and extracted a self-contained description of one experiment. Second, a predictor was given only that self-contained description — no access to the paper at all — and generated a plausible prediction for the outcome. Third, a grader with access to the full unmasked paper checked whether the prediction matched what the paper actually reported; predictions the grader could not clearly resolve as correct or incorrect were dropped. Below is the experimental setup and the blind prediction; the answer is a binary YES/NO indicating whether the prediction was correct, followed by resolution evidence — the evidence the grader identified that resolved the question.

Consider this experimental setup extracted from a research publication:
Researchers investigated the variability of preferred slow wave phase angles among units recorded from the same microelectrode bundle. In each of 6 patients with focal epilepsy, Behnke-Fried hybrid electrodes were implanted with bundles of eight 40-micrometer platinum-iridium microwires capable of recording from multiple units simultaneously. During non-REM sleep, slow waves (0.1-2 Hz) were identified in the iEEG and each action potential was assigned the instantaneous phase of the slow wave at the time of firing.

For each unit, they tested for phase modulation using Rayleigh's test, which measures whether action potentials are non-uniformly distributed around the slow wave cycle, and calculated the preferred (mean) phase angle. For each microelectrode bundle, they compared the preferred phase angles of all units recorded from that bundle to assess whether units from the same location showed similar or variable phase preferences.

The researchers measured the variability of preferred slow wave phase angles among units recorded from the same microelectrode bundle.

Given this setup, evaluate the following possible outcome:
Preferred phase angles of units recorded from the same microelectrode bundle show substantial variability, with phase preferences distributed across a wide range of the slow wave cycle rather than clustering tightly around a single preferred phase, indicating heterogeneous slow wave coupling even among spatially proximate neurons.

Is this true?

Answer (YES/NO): NO